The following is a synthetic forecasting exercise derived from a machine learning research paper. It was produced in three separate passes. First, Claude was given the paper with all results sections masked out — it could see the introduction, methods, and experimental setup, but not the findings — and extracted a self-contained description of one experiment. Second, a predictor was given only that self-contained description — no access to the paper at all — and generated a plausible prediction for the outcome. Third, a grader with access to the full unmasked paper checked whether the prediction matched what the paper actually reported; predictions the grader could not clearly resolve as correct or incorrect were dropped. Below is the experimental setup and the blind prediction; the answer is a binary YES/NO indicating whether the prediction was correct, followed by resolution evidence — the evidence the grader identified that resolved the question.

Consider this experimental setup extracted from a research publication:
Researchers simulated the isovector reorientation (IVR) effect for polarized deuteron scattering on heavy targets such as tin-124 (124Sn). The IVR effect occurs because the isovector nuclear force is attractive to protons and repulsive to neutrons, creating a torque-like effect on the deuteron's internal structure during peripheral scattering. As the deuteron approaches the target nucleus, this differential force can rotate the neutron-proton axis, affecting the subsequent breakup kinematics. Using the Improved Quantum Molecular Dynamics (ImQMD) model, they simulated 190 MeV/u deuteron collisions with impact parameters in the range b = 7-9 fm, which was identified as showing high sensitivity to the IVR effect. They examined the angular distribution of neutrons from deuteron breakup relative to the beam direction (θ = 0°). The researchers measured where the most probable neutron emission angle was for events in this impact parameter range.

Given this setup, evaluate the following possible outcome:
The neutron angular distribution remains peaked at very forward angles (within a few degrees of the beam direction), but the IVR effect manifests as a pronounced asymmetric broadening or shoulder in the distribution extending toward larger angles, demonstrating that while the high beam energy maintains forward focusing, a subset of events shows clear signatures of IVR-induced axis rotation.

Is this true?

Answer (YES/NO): NO